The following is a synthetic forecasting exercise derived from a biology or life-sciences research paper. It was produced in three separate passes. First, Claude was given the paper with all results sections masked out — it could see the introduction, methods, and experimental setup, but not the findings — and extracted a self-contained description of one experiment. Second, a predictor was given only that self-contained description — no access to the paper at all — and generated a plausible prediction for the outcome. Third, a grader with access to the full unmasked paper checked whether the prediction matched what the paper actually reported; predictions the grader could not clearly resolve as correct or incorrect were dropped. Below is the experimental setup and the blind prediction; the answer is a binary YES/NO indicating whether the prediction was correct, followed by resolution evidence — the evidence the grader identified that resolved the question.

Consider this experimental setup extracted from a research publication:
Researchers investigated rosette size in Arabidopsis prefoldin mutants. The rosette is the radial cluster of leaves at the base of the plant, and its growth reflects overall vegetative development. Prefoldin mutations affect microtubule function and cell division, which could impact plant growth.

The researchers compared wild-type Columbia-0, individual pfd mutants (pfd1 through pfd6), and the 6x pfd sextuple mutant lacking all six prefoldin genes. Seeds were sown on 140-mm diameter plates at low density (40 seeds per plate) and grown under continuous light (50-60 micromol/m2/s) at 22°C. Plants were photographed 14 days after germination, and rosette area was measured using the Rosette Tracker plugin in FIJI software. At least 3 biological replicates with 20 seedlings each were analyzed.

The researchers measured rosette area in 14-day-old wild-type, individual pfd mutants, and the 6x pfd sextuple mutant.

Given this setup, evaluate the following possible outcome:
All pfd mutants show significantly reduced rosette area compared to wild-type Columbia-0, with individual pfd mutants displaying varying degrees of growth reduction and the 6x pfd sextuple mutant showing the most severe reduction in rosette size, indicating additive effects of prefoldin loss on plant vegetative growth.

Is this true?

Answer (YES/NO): NO